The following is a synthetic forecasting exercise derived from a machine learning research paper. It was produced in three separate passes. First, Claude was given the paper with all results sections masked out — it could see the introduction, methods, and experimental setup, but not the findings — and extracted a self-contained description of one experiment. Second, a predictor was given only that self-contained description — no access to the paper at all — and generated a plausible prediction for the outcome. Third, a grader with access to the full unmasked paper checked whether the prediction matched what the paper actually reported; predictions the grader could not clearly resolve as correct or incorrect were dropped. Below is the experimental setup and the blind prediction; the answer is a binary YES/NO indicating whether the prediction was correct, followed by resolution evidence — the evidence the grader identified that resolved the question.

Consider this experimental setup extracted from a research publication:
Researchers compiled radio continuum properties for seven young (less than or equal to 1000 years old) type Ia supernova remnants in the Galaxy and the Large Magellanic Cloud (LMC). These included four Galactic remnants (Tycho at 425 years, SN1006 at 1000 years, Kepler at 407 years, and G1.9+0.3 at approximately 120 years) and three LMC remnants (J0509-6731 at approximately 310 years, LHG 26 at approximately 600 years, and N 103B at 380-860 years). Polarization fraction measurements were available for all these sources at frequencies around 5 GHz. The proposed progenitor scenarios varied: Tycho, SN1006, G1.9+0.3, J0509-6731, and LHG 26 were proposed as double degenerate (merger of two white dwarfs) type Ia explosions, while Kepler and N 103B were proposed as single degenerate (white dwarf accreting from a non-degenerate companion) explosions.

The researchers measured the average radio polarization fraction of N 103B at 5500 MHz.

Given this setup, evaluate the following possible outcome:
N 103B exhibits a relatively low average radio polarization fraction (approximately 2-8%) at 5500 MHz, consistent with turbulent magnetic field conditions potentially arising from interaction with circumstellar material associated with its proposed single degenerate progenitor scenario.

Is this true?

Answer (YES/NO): YES